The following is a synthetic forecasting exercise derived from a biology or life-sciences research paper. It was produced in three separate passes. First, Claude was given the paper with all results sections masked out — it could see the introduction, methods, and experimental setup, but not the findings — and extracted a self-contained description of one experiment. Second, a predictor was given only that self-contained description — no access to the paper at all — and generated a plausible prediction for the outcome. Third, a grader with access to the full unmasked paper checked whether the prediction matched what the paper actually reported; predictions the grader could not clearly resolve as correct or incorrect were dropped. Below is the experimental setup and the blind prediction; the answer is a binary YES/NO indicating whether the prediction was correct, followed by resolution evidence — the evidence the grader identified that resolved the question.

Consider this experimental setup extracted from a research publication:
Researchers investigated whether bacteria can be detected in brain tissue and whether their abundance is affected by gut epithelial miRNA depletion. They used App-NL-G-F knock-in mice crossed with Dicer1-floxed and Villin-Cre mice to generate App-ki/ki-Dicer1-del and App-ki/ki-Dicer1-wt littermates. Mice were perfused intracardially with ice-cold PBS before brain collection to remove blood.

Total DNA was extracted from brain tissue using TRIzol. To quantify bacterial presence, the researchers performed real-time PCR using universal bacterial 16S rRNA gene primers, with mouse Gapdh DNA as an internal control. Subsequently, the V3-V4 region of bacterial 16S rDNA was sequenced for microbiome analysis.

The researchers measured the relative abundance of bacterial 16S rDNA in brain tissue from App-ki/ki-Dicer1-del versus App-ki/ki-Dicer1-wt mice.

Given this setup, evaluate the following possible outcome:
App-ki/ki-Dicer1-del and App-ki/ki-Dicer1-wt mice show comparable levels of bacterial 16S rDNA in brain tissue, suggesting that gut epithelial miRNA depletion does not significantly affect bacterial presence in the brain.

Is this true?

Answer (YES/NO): NO